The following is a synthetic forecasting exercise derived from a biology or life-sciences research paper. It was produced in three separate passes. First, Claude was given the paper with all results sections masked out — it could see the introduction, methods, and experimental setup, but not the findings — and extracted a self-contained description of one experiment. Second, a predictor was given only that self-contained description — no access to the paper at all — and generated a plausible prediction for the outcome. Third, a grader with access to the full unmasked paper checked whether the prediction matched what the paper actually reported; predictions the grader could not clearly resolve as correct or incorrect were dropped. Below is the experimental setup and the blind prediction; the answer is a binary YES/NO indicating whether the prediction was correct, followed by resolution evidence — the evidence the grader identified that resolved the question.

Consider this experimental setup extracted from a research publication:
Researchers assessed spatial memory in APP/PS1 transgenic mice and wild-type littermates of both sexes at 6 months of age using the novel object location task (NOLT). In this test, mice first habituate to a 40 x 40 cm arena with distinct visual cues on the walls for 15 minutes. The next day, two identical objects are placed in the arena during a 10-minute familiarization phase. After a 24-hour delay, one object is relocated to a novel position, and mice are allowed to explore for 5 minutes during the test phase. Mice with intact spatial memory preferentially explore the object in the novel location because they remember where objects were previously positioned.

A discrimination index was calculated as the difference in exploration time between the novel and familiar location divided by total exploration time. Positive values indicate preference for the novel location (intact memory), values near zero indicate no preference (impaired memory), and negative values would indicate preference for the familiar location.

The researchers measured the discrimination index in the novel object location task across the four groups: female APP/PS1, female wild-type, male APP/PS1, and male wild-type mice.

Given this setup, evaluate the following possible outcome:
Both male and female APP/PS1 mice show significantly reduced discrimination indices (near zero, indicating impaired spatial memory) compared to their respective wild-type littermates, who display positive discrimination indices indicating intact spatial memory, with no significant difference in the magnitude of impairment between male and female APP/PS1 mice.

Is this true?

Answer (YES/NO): YES